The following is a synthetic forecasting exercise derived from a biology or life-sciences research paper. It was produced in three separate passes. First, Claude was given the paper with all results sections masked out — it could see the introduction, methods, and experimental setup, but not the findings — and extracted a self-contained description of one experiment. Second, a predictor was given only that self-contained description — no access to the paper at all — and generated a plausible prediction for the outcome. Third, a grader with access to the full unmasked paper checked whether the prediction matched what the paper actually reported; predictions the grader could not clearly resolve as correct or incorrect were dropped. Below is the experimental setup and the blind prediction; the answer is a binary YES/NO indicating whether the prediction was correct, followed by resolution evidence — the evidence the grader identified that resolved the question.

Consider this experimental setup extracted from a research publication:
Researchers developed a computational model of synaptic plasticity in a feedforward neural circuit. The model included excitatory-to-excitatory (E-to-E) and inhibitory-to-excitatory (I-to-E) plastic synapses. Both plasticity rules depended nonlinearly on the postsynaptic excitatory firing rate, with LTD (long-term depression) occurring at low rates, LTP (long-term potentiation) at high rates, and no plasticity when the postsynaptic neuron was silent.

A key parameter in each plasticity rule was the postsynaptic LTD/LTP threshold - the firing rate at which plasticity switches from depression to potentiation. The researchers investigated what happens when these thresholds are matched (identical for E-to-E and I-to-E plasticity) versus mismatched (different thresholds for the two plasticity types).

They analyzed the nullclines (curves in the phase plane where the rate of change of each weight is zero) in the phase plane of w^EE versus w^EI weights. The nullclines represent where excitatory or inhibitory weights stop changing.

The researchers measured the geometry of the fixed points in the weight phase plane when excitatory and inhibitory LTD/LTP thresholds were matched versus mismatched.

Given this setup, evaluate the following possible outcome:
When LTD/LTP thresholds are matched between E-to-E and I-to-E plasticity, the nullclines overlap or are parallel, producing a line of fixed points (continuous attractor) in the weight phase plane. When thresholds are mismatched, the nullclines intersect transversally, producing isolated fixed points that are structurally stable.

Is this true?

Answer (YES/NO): NO